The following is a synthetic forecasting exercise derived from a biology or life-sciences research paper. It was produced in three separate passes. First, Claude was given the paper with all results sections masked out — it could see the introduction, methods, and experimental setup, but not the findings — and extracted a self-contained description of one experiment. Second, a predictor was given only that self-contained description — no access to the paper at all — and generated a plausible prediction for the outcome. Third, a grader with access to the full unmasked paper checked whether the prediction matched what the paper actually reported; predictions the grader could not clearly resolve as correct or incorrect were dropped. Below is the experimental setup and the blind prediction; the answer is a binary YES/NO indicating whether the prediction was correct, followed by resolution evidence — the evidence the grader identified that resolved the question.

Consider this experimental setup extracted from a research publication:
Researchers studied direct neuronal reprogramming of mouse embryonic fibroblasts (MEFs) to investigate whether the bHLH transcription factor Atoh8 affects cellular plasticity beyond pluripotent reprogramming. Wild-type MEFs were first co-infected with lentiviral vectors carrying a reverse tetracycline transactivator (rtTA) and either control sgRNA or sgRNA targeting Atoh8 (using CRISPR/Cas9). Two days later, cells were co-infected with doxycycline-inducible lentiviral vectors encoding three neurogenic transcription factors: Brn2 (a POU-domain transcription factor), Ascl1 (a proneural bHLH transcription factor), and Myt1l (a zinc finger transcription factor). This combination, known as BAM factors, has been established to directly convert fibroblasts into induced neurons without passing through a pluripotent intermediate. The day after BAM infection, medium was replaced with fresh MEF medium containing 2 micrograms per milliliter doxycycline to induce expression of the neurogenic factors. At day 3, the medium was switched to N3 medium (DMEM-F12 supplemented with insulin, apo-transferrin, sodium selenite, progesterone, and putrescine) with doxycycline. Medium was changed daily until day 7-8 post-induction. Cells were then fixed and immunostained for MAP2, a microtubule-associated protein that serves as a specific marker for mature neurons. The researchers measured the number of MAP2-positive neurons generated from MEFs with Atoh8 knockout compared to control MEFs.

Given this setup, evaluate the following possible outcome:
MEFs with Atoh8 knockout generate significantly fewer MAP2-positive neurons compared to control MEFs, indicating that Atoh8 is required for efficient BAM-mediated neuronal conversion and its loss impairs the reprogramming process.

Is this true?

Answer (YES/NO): NO